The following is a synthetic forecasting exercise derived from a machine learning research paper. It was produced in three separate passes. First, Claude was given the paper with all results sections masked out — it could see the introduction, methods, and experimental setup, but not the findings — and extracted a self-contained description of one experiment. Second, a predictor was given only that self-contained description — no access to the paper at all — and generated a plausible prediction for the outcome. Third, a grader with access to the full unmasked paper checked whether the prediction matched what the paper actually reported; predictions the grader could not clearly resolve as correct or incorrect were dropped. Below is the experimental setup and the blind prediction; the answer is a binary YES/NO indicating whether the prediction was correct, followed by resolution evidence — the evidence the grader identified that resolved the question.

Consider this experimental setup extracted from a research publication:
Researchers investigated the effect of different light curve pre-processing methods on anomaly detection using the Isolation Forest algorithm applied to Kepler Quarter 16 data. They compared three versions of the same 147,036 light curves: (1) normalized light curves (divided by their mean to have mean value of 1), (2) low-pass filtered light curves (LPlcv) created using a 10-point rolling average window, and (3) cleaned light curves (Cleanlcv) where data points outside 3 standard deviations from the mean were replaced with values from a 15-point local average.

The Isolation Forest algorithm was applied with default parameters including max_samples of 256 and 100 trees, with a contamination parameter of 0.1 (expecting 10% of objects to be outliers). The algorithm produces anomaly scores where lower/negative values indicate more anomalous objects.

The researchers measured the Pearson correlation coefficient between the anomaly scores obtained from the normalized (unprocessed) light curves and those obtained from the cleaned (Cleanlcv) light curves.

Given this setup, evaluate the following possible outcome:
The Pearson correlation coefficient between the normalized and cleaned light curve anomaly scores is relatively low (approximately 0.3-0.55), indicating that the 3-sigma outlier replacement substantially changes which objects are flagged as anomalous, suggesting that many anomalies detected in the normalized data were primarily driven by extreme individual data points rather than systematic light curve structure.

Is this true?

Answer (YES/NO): NO